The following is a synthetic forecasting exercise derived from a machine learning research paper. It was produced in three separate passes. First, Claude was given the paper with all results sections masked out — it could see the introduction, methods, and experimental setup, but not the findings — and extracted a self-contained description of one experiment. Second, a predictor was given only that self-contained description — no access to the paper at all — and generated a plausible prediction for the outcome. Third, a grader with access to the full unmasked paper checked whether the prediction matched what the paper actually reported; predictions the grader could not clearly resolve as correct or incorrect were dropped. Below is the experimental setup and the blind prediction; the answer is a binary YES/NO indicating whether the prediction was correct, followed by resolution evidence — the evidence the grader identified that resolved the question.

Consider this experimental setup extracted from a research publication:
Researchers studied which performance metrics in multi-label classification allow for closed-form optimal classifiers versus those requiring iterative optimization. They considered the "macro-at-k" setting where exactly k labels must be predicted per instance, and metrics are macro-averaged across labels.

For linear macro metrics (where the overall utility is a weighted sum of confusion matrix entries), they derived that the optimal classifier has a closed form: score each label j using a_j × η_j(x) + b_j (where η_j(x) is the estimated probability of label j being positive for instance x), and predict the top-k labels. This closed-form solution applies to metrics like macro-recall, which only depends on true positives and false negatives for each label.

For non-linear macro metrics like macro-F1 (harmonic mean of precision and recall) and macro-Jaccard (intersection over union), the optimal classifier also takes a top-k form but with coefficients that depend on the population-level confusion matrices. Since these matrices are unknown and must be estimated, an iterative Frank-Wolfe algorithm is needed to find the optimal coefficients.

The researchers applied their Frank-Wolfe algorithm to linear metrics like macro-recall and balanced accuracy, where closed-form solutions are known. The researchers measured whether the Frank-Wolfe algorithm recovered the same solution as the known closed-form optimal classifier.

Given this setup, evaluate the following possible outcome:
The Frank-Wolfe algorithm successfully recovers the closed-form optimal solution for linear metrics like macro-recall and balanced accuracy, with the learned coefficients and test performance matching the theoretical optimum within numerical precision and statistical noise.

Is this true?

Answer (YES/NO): YES